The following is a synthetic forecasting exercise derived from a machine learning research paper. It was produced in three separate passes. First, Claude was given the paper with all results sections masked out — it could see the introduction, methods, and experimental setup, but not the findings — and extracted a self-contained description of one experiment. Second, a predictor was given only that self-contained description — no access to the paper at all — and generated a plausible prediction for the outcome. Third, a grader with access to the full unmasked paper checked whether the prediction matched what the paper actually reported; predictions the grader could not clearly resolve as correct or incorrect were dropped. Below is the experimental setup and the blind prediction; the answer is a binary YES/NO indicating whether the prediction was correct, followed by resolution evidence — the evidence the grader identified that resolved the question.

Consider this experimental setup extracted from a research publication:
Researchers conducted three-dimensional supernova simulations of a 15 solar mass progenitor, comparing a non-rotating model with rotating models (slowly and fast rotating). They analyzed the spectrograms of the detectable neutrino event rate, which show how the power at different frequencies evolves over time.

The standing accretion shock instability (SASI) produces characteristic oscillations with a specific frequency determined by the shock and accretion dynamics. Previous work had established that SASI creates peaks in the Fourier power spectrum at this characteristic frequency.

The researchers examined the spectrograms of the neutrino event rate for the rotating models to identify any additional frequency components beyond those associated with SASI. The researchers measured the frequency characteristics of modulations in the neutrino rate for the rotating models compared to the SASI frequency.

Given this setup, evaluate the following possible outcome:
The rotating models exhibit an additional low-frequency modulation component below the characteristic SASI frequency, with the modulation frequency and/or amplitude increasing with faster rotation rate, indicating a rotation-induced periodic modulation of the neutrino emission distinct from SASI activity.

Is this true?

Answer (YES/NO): NO